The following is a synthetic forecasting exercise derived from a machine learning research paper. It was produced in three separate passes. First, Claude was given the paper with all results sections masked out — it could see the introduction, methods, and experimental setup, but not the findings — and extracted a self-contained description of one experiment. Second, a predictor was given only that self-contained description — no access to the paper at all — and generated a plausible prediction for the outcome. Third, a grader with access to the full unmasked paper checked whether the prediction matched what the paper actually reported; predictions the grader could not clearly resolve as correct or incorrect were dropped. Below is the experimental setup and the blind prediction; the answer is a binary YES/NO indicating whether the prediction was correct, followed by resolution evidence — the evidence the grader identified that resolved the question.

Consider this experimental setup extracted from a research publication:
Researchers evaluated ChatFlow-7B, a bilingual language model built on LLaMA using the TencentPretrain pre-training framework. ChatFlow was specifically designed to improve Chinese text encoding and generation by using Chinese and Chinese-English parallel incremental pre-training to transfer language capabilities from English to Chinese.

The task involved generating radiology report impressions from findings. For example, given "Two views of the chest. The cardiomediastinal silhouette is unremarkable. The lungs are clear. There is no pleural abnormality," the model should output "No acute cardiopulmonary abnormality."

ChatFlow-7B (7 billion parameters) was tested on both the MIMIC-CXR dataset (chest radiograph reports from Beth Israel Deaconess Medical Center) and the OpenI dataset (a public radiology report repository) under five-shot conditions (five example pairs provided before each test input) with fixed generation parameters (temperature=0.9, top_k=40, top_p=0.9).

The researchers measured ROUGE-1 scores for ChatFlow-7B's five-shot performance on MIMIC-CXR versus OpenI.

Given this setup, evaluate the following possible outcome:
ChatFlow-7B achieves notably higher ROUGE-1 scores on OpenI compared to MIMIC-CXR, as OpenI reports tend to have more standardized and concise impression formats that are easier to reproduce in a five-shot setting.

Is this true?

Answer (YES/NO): YES